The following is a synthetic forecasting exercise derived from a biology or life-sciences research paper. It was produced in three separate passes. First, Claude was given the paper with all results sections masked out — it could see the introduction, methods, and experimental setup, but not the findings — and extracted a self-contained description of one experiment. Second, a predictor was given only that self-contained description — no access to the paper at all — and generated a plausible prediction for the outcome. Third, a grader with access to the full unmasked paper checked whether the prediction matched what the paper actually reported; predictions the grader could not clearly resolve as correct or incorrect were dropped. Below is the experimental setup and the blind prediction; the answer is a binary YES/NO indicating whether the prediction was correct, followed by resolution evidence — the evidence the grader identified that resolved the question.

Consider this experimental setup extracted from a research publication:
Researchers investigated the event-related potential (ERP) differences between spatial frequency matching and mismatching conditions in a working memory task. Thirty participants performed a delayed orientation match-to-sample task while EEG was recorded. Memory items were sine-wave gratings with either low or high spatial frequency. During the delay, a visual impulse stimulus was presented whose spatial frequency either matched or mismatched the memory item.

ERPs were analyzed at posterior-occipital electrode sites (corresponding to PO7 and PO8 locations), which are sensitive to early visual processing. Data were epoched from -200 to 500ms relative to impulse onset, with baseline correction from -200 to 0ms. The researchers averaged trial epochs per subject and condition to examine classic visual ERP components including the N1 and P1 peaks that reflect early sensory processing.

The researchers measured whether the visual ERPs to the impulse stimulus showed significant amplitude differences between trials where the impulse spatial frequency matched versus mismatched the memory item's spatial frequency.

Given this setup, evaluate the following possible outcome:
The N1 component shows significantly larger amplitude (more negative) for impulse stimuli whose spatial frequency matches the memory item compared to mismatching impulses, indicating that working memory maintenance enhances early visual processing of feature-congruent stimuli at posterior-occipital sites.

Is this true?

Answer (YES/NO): NO